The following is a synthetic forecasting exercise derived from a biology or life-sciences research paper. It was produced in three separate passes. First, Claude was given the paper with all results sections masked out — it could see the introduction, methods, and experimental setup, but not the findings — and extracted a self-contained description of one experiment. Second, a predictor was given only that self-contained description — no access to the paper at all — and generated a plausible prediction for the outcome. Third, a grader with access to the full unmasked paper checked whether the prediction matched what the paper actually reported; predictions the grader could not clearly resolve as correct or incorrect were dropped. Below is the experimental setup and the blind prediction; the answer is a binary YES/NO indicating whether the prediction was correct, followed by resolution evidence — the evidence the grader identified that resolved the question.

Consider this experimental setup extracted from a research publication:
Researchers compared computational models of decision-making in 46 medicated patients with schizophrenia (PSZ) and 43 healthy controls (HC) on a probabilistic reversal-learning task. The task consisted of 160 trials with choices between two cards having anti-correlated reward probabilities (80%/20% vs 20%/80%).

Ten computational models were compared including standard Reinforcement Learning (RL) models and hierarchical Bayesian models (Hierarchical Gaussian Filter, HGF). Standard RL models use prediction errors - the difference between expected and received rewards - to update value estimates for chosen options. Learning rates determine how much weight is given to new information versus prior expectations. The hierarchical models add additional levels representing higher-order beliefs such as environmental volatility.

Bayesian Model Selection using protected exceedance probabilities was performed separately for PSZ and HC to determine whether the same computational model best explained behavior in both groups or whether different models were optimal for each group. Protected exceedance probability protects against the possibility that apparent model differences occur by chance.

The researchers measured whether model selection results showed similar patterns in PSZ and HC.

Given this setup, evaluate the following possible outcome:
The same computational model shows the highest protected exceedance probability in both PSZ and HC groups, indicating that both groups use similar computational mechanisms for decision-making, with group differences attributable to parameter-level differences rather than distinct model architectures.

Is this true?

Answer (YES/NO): NO